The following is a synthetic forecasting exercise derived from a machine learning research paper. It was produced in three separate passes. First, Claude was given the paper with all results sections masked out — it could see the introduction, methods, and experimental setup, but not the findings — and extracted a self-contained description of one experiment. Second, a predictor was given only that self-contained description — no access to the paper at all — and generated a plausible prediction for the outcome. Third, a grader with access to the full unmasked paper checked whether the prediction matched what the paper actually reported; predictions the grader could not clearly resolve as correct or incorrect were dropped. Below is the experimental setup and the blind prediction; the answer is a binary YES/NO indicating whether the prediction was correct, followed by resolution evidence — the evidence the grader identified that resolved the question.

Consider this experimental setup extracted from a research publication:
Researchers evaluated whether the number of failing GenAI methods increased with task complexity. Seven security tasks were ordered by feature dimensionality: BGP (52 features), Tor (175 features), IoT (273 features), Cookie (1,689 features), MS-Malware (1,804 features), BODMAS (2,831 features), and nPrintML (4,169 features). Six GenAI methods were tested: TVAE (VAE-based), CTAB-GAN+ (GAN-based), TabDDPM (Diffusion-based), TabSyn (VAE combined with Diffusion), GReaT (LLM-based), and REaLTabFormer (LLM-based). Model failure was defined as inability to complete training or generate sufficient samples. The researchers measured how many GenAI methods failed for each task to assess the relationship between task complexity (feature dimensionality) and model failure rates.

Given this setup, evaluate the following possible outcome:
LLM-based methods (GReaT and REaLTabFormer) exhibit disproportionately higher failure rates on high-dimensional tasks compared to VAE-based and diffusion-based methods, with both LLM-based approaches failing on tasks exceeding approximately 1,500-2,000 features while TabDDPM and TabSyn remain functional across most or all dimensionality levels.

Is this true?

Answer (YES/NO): NO